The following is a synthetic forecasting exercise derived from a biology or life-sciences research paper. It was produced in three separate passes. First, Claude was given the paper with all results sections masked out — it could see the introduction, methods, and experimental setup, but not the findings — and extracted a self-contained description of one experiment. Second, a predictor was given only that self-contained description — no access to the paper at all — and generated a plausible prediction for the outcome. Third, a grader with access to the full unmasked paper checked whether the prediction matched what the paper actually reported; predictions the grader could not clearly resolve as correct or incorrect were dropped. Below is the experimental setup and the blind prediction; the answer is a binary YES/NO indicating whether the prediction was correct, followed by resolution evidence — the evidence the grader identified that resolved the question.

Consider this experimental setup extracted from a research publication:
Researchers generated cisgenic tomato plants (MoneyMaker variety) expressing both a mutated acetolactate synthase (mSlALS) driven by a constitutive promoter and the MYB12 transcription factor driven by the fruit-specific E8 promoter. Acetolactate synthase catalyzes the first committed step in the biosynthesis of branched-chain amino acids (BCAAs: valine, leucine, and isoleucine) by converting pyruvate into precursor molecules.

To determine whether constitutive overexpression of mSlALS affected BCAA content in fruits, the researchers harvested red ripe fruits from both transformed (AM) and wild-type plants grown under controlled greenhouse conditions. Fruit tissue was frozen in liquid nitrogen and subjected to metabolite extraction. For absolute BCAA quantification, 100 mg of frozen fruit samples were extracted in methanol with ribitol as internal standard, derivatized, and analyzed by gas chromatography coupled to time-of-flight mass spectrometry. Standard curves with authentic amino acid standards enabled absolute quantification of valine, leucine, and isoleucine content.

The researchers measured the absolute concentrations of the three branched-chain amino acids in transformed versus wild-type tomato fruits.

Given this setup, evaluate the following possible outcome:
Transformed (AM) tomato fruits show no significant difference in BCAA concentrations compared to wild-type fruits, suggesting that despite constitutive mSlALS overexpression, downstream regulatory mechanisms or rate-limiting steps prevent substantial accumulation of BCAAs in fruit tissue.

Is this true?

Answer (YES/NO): NO